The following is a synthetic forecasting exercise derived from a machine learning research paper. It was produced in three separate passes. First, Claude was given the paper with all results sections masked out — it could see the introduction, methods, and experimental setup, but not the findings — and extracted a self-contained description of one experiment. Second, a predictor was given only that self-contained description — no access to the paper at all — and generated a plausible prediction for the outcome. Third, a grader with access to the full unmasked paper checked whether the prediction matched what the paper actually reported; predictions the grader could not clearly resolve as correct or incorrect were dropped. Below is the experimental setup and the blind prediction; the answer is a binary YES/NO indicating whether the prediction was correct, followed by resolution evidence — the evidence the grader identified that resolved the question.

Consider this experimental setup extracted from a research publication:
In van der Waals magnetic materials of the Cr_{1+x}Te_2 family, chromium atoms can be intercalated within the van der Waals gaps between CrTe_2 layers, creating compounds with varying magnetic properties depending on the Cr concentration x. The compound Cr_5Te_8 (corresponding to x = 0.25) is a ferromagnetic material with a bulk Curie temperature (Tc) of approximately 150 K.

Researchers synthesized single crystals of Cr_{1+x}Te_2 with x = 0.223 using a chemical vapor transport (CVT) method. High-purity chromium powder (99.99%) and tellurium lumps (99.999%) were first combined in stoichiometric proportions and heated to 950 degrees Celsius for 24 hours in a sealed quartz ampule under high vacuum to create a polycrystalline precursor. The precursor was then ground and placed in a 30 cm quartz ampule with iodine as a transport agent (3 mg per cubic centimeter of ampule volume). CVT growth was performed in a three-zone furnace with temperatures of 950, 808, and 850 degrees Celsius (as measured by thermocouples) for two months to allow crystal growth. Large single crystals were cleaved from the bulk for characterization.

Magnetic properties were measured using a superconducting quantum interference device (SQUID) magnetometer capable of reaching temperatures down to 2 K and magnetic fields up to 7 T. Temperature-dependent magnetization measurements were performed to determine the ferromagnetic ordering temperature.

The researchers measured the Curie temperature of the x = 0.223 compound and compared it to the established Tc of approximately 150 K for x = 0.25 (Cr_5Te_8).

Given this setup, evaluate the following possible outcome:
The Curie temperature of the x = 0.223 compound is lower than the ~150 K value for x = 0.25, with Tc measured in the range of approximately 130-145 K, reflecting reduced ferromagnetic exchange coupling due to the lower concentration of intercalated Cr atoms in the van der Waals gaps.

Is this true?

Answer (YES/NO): NO